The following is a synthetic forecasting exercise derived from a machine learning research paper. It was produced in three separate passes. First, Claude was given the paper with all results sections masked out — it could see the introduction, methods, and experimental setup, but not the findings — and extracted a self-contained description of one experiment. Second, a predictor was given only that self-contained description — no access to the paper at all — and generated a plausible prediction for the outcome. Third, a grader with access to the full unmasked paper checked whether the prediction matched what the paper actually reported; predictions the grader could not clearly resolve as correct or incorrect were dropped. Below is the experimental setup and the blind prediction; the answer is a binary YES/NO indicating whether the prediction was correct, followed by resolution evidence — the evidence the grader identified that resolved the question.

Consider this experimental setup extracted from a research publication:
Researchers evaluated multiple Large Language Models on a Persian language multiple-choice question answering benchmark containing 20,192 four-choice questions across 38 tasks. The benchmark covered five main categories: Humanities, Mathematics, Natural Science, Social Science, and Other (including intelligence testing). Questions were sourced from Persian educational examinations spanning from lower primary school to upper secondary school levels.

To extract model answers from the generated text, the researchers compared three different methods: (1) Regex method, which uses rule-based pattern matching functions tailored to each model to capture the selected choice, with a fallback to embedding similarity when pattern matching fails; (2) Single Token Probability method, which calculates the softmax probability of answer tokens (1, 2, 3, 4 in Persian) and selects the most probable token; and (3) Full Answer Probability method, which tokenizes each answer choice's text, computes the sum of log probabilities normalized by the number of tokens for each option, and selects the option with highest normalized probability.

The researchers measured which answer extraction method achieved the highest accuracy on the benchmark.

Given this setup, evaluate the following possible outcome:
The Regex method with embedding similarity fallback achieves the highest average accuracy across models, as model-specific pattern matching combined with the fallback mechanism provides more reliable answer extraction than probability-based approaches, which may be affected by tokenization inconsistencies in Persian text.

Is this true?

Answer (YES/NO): YES